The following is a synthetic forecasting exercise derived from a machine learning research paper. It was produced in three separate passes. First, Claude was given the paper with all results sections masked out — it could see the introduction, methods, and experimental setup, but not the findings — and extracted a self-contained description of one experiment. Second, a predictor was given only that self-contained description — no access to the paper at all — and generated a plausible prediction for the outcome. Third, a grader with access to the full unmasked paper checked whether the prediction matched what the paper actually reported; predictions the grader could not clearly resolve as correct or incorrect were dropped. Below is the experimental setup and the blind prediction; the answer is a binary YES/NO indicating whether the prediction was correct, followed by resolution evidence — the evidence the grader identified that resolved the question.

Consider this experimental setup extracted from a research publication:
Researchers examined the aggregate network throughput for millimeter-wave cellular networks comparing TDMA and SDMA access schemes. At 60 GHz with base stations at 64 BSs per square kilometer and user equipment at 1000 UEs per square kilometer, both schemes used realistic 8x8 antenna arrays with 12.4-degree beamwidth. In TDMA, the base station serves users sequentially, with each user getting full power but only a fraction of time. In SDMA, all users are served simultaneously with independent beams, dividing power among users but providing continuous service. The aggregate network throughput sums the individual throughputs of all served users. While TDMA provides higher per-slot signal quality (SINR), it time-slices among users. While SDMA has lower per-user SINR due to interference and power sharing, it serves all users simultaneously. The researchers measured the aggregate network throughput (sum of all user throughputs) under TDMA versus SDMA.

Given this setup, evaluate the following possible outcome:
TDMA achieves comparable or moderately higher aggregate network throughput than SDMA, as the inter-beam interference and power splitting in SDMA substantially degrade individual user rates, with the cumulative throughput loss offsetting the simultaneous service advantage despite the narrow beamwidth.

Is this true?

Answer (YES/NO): NO